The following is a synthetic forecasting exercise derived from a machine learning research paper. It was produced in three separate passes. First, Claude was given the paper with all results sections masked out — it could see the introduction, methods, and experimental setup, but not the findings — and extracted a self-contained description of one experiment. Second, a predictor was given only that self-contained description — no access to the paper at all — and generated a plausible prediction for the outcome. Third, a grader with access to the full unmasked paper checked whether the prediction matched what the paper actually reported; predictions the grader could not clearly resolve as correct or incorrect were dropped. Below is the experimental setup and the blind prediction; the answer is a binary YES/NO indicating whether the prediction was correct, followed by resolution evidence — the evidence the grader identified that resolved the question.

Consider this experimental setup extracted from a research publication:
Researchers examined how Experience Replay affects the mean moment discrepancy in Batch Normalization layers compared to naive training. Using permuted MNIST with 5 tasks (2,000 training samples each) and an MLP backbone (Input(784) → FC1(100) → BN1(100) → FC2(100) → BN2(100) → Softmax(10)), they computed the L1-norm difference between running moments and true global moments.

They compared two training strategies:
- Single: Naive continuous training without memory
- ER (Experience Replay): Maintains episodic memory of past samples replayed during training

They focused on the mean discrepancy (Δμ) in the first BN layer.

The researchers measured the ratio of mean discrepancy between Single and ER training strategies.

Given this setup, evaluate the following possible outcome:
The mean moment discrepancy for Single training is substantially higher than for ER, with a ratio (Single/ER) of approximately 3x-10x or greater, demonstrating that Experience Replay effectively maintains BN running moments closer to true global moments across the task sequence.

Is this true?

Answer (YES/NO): YES